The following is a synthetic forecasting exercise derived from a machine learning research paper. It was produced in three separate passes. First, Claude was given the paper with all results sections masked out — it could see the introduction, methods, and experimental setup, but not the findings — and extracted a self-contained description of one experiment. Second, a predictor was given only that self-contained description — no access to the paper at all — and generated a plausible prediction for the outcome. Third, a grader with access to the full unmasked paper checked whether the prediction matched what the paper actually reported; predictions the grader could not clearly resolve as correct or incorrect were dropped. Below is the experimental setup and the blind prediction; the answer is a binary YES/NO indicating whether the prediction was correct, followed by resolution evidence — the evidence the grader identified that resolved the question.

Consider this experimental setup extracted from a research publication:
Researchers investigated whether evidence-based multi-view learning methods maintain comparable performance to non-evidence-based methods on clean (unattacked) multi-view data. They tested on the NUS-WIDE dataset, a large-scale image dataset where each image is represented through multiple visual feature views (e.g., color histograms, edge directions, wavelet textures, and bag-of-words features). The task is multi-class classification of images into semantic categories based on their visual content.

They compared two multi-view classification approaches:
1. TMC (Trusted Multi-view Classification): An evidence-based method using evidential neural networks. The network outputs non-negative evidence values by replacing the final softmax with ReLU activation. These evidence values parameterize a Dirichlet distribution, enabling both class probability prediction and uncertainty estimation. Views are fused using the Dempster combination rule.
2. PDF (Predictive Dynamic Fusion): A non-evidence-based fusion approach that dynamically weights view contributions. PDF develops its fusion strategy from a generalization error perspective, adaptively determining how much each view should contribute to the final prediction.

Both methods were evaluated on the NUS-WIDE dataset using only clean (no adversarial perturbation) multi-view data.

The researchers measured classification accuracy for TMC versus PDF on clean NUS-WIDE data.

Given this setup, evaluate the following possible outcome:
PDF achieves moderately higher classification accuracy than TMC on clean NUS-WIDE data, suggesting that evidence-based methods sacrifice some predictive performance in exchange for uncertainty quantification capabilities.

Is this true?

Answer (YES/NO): YES